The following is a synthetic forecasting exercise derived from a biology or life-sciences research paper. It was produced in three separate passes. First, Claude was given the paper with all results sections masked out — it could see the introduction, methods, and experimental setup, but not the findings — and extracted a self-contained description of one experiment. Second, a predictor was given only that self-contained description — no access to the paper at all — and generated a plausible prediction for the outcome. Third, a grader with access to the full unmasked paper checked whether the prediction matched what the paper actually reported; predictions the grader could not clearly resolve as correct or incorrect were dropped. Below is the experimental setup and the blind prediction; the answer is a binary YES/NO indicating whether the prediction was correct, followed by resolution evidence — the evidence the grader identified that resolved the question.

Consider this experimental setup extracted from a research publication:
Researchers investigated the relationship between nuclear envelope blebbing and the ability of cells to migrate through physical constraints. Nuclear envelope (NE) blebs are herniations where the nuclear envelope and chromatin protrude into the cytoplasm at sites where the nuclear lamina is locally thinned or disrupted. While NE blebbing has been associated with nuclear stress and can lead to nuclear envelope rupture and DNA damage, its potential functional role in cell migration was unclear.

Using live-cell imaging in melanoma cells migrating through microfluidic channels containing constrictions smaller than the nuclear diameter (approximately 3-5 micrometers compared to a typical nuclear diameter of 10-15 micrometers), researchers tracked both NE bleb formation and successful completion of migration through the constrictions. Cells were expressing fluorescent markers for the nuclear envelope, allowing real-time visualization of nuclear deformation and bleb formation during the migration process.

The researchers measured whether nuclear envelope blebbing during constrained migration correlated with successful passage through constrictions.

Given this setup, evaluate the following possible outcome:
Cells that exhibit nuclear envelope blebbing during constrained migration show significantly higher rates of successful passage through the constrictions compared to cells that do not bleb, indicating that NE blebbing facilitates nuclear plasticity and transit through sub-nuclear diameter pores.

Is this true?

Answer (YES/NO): NO